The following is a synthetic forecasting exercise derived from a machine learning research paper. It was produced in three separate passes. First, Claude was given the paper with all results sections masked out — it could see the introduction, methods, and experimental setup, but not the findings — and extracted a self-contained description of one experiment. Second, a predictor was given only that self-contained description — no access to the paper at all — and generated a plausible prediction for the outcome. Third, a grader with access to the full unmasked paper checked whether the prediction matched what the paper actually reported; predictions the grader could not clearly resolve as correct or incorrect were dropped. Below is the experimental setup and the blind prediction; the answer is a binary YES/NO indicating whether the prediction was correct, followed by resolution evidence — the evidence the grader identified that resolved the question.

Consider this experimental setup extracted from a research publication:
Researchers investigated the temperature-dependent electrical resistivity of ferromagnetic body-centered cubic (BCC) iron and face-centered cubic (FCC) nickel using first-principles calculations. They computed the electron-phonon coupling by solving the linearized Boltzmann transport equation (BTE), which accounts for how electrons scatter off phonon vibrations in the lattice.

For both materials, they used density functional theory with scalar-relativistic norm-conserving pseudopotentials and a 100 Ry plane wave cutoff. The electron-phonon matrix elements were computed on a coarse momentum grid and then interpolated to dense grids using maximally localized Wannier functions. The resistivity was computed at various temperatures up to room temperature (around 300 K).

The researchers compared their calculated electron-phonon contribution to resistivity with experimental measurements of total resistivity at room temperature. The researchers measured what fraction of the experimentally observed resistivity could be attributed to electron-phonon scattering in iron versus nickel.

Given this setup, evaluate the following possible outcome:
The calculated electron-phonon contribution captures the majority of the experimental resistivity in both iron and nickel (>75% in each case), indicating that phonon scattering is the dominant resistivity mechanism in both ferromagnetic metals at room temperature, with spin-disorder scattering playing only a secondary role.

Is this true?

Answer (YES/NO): NO